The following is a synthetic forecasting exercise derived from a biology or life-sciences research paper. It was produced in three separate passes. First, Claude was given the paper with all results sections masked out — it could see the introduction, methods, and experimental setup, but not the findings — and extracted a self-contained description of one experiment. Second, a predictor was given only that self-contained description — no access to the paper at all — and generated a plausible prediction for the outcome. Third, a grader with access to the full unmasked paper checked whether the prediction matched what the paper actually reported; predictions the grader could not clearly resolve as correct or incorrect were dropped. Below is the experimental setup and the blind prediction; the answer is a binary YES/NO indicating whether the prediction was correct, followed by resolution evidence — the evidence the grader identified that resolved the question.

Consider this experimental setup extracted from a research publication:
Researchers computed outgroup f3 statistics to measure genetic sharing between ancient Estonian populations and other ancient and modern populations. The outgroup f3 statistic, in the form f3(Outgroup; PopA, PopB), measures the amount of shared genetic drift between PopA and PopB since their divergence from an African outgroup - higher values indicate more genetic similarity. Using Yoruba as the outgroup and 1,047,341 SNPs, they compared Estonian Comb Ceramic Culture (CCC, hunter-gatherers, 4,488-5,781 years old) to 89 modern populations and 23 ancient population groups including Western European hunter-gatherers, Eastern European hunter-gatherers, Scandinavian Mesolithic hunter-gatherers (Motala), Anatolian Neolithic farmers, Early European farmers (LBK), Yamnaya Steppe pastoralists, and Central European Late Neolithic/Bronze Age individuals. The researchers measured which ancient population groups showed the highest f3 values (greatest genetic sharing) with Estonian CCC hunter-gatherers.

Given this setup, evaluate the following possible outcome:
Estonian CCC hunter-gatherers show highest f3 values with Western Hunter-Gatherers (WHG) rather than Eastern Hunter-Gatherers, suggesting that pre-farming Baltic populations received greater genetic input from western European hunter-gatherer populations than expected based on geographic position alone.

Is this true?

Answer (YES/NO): NO